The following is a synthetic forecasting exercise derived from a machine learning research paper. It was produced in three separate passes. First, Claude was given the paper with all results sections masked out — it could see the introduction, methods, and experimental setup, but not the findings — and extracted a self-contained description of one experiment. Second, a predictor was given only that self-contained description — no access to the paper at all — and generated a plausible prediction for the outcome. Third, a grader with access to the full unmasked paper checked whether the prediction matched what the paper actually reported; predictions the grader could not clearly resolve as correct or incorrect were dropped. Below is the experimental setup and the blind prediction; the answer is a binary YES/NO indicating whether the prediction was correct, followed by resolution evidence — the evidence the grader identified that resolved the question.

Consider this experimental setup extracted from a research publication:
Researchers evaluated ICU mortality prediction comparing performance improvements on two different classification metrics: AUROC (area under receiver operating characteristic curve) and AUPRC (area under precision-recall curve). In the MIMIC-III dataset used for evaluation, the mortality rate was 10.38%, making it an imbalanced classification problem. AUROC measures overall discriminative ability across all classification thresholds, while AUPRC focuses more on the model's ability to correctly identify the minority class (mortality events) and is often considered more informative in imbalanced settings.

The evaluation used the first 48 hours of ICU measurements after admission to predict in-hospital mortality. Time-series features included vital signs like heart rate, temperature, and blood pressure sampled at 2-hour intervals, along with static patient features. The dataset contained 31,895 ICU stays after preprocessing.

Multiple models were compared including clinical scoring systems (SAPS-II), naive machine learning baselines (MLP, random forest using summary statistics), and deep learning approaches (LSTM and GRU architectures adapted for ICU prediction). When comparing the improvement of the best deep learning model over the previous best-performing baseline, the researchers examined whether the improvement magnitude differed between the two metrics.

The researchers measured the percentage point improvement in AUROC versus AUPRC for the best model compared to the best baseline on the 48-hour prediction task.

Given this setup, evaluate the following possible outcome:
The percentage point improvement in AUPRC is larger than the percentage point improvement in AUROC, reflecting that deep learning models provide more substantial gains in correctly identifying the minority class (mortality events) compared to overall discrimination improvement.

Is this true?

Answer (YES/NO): NO